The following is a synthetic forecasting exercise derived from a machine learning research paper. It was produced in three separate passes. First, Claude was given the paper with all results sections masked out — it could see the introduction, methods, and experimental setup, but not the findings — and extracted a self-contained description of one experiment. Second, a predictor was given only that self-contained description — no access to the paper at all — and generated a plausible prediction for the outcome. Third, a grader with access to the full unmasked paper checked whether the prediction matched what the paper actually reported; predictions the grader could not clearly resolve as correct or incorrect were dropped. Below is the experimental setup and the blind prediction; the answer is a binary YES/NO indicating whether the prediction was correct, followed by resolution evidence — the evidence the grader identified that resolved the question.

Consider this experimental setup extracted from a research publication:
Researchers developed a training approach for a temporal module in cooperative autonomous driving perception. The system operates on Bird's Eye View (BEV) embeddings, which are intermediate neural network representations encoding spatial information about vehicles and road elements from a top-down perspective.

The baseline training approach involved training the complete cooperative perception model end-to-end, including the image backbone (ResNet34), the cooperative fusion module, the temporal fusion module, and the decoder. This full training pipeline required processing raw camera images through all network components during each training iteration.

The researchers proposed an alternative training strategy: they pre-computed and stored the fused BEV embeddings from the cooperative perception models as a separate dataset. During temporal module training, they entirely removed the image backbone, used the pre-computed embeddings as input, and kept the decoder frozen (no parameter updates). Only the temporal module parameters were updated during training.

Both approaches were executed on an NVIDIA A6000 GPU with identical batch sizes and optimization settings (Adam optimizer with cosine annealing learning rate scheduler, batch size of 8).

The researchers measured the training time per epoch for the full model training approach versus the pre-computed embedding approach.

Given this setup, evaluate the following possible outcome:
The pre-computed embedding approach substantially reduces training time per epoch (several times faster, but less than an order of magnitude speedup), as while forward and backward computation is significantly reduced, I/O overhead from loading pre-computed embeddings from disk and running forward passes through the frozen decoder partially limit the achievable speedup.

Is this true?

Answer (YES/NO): NO